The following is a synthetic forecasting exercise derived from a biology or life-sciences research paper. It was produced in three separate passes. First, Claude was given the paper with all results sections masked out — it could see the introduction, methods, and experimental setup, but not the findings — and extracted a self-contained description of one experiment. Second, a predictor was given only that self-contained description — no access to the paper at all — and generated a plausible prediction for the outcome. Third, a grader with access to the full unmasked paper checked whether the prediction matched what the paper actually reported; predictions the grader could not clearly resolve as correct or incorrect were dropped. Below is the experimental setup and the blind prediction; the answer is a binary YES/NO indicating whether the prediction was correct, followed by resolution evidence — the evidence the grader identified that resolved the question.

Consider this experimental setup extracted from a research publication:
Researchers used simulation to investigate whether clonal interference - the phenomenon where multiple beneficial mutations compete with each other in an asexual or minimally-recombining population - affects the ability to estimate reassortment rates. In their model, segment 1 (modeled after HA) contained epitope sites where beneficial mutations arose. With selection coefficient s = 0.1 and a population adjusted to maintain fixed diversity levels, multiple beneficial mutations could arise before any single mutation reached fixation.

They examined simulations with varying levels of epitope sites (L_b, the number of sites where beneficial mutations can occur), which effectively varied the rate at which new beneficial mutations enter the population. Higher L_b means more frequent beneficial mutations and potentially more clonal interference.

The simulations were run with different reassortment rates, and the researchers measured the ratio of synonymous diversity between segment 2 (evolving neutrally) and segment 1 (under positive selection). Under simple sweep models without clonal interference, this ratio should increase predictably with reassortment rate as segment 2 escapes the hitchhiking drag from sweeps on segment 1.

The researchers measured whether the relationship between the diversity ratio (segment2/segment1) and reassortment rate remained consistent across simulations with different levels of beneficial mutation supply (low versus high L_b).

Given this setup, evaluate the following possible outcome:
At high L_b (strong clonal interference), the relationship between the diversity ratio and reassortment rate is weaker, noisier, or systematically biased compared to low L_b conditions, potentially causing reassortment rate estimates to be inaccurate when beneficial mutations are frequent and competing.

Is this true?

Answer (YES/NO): NO